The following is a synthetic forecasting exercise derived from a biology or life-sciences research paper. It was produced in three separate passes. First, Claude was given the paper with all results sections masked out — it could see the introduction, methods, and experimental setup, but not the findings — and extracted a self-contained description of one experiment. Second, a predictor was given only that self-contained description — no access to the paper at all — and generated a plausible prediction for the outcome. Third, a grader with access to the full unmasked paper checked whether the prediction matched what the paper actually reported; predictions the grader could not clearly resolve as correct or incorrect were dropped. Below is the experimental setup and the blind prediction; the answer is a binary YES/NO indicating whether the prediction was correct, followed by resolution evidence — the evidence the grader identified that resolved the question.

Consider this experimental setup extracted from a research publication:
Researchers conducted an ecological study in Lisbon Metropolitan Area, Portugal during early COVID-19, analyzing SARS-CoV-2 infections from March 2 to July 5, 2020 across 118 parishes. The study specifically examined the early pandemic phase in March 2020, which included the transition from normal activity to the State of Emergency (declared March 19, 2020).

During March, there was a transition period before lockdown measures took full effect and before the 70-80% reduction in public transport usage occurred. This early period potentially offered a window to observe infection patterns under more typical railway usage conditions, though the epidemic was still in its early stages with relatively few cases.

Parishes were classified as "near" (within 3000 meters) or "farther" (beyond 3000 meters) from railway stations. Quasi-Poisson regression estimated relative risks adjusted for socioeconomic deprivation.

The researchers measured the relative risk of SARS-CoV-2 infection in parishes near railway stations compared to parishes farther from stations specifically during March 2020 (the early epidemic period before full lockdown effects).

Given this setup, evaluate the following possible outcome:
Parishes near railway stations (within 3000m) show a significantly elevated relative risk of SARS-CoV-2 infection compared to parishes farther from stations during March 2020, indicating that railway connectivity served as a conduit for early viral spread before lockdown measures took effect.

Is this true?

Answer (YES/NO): NO